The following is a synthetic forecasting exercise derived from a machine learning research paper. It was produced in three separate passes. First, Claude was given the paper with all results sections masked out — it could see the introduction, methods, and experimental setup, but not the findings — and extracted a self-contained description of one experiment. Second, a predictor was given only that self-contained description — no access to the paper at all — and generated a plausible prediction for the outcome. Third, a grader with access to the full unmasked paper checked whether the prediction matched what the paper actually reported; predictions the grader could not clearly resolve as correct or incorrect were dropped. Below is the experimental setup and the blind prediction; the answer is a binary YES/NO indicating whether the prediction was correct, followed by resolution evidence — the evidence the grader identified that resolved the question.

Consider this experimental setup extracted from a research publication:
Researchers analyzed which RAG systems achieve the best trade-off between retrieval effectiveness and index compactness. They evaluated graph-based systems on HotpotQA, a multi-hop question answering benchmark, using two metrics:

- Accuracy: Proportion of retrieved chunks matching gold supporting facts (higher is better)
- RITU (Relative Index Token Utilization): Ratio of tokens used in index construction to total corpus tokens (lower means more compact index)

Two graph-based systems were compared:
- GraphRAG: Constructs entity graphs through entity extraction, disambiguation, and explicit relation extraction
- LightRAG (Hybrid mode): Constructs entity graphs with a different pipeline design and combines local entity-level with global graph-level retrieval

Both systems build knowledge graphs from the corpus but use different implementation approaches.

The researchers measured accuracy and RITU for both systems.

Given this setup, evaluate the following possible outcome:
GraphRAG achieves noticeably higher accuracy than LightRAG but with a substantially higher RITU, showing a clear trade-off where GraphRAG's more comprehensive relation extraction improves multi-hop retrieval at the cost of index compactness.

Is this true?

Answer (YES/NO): NO